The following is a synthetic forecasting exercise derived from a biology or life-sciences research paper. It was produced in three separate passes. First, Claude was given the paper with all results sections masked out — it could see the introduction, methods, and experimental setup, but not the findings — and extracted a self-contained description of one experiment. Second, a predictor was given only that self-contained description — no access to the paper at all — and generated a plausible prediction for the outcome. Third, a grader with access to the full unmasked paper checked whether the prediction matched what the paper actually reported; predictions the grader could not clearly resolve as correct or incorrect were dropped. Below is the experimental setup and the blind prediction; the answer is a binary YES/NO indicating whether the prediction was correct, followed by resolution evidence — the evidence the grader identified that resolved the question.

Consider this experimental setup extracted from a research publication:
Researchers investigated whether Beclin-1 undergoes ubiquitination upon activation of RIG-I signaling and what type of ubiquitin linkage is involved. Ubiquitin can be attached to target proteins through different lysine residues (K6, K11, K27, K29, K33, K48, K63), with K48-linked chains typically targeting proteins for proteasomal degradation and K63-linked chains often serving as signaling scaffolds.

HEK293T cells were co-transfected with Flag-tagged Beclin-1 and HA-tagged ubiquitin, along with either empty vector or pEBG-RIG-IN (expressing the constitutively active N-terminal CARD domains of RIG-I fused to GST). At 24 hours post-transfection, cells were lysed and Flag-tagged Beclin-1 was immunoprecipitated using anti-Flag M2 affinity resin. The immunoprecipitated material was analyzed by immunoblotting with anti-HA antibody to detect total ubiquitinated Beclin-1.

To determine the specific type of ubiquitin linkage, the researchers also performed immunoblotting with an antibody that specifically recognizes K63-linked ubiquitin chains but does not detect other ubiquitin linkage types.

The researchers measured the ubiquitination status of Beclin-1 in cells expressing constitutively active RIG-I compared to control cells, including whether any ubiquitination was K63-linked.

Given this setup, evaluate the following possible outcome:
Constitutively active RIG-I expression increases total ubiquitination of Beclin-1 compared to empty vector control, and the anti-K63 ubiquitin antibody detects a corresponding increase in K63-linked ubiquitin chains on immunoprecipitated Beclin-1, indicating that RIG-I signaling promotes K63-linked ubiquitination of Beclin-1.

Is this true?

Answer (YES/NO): YES